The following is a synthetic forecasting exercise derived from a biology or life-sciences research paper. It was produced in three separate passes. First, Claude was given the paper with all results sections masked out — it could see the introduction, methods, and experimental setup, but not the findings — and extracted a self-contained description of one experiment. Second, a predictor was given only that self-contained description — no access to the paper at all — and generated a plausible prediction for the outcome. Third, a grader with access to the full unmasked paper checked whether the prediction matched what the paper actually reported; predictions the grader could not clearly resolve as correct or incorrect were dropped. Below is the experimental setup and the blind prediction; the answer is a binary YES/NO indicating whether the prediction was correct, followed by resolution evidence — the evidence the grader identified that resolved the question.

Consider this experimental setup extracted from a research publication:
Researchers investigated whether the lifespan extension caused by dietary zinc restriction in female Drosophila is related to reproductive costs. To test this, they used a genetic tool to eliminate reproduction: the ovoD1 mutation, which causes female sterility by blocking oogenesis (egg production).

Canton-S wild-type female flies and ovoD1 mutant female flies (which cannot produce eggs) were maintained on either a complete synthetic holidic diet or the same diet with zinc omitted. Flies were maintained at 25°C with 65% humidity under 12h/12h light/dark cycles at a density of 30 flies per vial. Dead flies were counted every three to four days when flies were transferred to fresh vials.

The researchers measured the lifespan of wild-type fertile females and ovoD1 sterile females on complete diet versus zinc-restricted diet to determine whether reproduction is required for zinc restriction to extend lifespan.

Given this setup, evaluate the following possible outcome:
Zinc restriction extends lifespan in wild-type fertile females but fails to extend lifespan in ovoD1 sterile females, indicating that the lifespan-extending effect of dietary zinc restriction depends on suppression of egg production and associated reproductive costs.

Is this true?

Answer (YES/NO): YES